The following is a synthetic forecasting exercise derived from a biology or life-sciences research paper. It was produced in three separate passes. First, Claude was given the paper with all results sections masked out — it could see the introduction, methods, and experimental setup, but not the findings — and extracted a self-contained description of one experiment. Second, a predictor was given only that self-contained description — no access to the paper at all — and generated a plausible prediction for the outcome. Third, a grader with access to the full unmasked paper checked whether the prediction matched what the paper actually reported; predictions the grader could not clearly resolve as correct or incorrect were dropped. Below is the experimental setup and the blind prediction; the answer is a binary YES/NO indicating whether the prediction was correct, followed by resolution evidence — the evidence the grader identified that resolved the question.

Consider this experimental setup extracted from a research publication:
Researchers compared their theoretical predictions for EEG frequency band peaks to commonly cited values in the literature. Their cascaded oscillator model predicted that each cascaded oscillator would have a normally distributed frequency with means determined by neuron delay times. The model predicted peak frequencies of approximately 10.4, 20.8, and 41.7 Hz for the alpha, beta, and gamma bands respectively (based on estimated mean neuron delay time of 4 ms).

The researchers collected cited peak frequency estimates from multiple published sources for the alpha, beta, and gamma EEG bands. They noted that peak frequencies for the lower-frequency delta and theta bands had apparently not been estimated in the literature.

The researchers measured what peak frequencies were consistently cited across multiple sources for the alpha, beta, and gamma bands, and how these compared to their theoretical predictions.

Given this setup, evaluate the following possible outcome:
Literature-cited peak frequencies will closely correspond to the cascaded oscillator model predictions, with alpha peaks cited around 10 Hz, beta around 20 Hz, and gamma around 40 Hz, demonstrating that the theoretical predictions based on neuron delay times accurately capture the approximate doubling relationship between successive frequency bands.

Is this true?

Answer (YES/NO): YES